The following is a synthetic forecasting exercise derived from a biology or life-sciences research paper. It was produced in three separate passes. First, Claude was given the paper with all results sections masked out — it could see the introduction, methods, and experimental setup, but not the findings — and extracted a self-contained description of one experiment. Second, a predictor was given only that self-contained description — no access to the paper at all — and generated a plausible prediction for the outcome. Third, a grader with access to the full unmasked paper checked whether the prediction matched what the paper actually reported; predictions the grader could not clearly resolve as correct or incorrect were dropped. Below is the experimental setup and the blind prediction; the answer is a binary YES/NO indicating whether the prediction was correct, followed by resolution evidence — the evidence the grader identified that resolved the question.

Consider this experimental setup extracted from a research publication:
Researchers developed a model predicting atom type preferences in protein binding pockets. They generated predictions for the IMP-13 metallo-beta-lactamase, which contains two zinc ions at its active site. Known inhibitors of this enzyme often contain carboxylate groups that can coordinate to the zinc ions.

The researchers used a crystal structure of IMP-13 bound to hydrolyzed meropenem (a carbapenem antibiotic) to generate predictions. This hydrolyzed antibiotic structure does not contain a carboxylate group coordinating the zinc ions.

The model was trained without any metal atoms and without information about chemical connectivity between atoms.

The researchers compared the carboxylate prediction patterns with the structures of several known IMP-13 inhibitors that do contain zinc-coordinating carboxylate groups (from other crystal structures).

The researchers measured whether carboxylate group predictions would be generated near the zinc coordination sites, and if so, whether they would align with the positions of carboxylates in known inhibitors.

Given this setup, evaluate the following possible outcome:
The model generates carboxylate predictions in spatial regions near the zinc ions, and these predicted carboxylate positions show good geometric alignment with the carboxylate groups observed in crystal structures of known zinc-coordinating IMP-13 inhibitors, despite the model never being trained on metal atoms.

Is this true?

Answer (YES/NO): YES